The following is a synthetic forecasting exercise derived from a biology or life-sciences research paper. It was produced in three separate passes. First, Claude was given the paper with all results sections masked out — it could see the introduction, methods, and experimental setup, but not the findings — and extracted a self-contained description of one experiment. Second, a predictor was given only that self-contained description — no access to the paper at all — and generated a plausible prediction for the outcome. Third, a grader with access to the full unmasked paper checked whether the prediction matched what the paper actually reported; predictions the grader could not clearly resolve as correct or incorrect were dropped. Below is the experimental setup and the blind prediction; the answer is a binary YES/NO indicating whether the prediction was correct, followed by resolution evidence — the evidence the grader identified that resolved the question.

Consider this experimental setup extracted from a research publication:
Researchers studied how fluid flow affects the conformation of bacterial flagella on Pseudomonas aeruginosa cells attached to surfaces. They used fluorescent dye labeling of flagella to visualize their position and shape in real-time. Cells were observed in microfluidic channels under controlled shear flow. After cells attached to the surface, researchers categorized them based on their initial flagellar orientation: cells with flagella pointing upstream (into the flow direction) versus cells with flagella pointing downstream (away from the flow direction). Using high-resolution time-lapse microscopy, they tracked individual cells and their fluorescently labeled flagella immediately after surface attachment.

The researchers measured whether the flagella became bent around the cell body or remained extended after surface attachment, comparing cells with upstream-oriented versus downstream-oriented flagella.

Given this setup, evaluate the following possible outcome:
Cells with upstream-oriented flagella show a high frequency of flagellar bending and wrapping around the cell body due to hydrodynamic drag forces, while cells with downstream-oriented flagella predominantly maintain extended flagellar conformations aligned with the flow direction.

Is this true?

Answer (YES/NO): YES